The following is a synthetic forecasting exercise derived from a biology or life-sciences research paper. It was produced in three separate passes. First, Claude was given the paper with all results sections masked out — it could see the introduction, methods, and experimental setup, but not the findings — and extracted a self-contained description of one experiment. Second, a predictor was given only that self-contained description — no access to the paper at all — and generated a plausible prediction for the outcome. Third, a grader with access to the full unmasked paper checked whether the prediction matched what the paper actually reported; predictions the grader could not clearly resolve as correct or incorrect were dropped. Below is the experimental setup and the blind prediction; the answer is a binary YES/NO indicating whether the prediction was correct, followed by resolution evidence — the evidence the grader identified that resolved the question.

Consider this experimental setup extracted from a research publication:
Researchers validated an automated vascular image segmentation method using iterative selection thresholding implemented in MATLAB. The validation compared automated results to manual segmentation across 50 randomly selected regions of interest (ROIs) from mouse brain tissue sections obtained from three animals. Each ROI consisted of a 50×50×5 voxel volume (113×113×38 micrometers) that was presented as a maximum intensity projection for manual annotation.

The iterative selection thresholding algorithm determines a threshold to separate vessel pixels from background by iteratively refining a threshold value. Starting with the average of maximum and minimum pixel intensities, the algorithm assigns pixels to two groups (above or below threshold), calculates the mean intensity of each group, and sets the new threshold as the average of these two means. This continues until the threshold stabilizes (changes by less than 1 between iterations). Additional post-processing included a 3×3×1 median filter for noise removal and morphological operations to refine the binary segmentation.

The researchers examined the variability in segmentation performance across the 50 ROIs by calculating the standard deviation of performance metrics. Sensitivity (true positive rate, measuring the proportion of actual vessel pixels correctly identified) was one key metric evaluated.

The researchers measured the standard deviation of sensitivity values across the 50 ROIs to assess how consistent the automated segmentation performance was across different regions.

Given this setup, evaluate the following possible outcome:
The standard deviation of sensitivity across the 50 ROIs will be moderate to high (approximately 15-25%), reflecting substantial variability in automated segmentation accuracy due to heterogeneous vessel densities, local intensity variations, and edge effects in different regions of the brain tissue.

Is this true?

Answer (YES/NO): NO